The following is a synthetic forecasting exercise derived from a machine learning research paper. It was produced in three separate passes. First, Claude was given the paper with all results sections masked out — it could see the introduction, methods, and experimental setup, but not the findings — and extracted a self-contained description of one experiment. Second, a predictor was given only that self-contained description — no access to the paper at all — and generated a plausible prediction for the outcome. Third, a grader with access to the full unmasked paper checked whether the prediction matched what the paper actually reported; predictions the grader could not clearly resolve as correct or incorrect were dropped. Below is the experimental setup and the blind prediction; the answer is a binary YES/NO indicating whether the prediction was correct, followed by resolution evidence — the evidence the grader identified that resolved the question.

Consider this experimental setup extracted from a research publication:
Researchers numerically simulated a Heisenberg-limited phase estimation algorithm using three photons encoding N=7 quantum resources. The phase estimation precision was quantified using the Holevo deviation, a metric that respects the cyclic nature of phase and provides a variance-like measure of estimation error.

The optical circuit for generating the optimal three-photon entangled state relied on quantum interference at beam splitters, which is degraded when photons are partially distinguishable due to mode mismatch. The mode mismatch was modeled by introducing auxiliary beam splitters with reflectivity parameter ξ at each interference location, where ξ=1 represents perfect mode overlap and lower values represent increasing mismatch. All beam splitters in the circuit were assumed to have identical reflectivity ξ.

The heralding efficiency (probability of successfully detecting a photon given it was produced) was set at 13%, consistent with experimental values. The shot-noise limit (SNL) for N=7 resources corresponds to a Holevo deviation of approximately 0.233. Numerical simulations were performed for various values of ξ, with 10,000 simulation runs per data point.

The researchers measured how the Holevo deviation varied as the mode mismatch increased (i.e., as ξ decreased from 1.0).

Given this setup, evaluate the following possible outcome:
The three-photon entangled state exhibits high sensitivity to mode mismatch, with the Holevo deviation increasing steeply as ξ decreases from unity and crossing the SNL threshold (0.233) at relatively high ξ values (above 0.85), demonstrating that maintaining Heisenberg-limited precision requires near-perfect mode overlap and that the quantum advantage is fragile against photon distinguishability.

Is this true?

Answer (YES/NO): YES